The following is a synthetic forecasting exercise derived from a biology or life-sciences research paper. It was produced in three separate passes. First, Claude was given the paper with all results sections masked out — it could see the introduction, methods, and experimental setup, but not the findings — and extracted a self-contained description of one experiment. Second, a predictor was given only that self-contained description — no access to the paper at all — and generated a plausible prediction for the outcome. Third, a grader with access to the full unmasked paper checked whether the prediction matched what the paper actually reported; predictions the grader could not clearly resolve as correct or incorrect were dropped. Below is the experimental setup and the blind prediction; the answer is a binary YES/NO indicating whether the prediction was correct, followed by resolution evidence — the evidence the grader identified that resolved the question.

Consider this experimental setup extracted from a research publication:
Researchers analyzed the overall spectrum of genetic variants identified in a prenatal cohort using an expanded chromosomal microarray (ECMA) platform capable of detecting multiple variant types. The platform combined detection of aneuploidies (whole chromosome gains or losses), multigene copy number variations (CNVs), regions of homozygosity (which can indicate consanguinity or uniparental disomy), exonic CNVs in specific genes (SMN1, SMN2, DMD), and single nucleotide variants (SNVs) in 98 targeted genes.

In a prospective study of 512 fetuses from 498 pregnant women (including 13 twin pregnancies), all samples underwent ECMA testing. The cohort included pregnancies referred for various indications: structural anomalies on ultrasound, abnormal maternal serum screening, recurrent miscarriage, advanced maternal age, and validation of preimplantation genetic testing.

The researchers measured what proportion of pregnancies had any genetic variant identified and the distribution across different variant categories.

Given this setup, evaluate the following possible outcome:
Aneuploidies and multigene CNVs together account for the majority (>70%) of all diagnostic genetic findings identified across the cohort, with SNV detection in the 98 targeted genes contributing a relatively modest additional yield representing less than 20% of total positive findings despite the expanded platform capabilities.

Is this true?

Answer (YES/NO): NO